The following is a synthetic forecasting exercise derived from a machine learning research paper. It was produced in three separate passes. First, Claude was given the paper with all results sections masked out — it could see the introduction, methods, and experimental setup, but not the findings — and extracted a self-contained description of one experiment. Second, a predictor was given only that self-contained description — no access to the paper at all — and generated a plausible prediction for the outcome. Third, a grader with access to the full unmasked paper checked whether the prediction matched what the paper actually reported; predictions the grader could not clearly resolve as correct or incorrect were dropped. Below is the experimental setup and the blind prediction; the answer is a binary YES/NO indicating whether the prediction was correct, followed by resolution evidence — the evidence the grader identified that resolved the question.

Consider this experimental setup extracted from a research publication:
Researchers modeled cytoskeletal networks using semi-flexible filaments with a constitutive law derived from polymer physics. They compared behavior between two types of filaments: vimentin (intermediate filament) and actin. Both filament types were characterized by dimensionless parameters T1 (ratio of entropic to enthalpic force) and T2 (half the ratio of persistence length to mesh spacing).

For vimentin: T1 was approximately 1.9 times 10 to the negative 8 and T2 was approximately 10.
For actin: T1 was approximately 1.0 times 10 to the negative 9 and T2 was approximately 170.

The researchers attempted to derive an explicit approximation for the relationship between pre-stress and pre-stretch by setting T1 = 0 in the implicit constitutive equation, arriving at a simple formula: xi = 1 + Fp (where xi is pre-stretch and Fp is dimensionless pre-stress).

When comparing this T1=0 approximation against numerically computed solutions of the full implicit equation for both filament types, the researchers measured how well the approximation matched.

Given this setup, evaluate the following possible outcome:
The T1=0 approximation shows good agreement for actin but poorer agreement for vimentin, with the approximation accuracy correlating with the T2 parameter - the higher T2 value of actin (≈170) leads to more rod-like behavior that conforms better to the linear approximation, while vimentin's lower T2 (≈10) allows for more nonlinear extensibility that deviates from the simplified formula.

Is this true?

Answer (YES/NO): NO